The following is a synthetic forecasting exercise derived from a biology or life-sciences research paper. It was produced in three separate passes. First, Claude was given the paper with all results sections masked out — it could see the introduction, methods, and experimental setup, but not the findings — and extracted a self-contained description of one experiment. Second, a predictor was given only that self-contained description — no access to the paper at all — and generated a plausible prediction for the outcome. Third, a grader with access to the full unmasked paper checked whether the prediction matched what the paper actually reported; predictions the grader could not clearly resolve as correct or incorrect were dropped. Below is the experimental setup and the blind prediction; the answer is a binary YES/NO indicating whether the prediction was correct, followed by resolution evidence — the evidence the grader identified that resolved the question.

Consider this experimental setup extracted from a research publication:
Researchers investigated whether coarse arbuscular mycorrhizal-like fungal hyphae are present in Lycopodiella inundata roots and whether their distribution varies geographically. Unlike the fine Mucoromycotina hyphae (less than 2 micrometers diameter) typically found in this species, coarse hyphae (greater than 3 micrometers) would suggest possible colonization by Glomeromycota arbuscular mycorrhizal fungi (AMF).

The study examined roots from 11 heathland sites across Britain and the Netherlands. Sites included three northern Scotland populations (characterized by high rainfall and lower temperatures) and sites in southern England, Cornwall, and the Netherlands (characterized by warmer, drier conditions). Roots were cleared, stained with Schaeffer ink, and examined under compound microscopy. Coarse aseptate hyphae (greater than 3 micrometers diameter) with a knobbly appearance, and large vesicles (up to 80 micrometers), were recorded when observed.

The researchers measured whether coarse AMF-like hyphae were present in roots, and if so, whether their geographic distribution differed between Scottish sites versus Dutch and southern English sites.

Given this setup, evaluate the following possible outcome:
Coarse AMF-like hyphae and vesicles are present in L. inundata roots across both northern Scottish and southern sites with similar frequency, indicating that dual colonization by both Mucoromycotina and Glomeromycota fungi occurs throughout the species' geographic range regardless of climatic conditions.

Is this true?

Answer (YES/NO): NO